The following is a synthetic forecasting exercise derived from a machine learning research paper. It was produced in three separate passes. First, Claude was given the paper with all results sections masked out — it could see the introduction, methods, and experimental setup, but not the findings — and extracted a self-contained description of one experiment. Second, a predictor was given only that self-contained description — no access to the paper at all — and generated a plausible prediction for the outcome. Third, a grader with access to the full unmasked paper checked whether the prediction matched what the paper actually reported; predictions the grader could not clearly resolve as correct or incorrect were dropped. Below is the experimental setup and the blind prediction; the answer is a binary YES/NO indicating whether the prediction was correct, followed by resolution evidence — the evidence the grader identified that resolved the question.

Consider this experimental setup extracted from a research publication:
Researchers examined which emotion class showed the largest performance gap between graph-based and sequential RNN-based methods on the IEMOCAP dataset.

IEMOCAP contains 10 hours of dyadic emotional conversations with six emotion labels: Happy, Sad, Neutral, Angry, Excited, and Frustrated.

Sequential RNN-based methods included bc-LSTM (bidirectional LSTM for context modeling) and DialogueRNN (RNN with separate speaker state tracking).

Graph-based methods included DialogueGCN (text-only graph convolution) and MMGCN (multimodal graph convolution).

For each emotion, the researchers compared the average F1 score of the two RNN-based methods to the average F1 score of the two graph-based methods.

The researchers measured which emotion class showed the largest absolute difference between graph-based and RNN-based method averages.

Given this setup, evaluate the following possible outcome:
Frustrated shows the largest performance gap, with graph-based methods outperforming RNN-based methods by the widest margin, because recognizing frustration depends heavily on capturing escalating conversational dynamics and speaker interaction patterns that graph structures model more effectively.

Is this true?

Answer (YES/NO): NO